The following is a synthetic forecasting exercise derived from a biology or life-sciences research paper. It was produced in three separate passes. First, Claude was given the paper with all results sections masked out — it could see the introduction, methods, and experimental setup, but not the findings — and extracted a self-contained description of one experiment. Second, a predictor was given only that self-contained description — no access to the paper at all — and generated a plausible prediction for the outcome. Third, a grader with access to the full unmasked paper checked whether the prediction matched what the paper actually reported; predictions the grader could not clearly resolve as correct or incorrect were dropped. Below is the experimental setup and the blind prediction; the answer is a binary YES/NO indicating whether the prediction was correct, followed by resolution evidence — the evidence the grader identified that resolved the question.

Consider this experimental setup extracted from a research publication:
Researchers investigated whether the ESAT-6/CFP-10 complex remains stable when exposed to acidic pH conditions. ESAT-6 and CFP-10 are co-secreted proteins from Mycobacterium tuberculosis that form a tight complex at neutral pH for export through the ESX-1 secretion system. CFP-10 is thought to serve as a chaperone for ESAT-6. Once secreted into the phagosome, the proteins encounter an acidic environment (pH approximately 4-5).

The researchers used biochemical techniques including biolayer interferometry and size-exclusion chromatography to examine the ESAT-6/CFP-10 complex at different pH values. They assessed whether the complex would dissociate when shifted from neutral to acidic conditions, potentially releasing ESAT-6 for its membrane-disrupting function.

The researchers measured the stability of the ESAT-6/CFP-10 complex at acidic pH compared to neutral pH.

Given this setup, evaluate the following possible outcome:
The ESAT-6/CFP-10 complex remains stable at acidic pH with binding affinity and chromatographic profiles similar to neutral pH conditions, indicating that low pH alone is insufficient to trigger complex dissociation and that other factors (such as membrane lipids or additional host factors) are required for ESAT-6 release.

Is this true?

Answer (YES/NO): NO